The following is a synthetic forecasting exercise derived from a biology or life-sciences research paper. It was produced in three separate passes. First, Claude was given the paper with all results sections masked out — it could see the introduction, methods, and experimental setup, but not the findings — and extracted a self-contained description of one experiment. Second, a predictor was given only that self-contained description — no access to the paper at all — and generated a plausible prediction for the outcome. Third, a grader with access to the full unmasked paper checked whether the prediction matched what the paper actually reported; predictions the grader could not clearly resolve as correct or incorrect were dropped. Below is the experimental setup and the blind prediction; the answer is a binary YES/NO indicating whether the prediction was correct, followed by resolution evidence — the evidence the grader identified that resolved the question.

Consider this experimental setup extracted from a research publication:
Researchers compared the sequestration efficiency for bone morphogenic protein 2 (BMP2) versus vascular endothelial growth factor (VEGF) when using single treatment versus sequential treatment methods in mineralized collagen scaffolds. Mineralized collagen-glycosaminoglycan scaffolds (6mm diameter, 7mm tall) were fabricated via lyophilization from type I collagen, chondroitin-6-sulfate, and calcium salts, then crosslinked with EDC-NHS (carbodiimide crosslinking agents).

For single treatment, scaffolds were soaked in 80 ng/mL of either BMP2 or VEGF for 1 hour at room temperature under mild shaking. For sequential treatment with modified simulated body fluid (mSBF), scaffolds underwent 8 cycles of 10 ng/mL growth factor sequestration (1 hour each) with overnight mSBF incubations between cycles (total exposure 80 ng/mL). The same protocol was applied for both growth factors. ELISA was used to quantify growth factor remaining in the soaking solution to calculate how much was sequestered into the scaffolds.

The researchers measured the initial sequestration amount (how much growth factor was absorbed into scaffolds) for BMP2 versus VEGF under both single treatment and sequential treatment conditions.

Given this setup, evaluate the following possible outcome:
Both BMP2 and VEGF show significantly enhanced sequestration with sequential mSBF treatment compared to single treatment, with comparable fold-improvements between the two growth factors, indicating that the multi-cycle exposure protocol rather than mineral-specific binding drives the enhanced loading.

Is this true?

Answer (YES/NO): NO